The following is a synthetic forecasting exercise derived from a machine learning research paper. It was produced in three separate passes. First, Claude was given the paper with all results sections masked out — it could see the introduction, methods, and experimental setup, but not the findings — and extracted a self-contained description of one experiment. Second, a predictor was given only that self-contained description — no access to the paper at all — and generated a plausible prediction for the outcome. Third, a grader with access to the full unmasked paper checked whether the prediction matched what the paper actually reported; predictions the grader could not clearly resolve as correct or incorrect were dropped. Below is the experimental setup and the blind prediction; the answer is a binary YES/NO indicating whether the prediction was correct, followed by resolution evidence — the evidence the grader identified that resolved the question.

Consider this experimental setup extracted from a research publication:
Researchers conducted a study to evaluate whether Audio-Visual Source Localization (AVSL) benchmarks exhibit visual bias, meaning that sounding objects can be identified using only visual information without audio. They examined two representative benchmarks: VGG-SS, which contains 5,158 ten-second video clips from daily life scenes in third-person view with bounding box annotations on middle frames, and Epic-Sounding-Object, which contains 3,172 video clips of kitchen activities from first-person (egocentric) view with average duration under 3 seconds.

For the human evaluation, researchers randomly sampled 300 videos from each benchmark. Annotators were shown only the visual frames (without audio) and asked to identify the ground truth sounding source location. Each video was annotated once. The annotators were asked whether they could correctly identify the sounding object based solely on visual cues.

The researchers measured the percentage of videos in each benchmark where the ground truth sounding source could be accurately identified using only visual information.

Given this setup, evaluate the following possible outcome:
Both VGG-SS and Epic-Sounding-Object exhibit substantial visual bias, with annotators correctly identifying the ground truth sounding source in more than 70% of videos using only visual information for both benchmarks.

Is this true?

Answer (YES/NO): YES